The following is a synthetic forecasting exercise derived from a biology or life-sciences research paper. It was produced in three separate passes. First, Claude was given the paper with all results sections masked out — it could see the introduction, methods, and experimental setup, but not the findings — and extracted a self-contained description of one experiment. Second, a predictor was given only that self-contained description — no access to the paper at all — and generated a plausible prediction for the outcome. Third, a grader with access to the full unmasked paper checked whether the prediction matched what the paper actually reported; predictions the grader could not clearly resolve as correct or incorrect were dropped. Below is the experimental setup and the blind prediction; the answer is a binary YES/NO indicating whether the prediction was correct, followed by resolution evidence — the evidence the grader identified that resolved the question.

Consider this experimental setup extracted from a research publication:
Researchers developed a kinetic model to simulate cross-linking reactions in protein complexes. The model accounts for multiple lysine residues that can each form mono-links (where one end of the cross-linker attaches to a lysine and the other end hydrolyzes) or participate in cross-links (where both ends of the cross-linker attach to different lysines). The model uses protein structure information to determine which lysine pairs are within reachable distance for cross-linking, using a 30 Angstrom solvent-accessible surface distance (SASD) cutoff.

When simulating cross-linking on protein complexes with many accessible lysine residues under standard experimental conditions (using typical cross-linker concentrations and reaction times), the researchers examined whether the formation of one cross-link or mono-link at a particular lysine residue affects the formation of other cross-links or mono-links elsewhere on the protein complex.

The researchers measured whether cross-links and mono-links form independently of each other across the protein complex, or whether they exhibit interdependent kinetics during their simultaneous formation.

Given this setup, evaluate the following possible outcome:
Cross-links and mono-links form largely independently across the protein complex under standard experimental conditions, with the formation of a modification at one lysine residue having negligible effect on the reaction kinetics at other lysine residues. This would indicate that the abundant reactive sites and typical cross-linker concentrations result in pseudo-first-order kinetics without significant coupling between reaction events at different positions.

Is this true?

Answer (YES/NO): NO